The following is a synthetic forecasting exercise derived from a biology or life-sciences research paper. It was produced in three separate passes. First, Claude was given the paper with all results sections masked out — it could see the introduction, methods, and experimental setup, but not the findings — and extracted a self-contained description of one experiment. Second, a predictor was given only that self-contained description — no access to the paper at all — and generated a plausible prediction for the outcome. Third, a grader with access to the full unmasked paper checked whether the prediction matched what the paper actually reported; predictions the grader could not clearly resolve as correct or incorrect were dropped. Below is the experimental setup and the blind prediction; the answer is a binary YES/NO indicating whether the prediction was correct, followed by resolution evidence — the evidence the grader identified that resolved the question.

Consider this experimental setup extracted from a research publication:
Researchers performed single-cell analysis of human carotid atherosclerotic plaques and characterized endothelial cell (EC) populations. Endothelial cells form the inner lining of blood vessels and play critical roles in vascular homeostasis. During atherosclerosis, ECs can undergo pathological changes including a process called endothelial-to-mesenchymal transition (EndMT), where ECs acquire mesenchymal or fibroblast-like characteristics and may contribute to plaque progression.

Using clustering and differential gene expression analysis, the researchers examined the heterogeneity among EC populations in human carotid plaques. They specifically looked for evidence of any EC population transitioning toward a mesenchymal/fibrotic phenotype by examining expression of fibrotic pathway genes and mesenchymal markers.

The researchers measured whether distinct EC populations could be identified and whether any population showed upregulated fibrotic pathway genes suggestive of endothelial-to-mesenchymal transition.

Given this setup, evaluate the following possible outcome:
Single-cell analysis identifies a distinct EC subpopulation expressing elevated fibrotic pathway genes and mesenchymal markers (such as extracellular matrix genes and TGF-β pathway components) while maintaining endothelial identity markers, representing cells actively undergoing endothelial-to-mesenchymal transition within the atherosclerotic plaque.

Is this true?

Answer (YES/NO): NO